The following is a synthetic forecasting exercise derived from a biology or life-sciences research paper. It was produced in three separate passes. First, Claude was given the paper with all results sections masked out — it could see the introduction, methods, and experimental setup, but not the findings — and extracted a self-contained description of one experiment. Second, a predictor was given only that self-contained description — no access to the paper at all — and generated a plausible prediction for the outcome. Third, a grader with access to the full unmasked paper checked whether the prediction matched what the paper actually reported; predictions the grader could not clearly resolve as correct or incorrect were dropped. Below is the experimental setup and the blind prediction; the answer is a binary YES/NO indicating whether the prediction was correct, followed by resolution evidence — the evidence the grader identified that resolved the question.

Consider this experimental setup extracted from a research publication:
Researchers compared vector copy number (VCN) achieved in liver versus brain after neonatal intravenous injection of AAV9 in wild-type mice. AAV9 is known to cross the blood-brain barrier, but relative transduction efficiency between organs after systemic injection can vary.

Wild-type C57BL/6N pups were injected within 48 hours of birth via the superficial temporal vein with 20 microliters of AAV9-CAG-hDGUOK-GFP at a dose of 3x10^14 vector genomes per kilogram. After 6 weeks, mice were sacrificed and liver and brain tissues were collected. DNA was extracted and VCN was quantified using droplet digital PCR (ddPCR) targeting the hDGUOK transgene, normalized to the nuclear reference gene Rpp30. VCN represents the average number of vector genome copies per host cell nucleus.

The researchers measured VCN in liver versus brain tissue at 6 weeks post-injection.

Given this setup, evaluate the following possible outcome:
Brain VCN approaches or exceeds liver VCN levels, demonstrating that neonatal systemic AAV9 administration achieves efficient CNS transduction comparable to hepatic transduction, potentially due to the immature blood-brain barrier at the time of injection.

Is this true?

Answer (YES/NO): NO